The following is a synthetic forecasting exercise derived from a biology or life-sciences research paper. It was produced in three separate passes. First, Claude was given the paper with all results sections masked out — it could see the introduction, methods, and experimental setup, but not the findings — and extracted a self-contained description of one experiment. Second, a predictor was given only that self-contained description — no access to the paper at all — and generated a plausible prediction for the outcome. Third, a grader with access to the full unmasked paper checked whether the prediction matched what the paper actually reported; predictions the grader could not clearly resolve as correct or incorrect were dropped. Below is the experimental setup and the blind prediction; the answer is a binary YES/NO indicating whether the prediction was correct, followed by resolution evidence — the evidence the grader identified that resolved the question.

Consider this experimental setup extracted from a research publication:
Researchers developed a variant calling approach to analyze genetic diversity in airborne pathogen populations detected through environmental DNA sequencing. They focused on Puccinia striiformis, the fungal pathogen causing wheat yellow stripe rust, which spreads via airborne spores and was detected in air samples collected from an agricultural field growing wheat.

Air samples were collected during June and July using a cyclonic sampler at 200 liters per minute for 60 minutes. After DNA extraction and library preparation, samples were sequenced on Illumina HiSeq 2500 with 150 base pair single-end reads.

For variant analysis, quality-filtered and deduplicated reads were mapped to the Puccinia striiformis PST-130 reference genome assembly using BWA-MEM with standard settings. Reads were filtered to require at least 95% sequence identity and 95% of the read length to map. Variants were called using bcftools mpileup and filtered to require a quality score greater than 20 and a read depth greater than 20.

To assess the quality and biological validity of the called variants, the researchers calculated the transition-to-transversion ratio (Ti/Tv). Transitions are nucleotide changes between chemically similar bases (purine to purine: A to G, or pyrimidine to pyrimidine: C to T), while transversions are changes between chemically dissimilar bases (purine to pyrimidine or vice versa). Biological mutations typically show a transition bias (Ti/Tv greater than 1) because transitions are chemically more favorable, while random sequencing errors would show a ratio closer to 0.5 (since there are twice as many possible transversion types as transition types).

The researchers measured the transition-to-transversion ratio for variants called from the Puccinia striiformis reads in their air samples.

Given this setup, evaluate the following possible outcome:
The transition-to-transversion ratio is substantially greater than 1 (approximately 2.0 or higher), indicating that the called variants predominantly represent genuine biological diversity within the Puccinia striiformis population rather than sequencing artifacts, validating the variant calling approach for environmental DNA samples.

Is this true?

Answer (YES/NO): YES